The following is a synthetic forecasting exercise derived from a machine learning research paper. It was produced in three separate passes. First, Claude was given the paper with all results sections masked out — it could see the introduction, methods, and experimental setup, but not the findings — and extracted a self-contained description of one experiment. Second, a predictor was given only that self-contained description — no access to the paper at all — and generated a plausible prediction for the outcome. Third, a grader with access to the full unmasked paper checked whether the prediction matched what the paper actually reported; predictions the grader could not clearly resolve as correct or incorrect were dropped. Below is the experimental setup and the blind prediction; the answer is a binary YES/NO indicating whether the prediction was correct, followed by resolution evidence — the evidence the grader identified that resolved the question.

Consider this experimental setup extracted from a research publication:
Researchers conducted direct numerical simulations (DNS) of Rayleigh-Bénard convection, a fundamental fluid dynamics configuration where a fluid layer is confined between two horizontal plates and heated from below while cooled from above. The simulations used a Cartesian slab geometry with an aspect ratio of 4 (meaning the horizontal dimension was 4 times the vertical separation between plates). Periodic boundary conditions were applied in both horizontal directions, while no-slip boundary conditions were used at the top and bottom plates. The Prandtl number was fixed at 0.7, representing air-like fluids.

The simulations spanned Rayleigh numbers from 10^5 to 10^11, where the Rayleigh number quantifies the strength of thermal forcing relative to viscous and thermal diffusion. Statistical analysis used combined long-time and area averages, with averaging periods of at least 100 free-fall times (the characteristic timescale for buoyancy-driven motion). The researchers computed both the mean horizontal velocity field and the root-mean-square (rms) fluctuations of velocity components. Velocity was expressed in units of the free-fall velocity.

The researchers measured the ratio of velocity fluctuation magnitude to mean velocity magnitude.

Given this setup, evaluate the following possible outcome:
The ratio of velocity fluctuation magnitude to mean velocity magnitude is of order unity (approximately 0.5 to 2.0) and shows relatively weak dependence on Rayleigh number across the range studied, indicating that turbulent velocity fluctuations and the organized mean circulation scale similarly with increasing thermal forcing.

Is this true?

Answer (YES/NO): NO